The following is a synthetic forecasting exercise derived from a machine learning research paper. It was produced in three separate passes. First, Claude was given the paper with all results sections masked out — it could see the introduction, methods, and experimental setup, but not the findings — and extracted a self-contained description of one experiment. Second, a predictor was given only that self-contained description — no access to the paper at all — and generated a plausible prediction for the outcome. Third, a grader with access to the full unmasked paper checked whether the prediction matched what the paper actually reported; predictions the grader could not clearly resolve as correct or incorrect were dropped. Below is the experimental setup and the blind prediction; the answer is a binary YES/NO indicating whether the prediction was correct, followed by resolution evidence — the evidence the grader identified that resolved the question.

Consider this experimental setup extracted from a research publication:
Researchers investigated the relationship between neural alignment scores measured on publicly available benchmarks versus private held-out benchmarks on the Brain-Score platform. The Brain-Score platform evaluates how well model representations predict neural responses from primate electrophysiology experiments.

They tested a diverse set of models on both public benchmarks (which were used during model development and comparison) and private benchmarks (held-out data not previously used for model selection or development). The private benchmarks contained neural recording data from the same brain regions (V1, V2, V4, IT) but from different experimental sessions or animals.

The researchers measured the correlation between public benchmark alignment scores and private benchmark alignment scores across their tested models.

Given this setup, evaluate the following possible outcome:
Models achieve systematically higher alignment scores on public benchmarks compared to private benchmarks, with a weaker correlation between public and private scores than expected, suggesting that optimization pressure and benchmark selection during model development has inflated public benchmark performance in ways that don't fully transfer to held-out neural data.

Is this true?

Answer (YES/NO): NO